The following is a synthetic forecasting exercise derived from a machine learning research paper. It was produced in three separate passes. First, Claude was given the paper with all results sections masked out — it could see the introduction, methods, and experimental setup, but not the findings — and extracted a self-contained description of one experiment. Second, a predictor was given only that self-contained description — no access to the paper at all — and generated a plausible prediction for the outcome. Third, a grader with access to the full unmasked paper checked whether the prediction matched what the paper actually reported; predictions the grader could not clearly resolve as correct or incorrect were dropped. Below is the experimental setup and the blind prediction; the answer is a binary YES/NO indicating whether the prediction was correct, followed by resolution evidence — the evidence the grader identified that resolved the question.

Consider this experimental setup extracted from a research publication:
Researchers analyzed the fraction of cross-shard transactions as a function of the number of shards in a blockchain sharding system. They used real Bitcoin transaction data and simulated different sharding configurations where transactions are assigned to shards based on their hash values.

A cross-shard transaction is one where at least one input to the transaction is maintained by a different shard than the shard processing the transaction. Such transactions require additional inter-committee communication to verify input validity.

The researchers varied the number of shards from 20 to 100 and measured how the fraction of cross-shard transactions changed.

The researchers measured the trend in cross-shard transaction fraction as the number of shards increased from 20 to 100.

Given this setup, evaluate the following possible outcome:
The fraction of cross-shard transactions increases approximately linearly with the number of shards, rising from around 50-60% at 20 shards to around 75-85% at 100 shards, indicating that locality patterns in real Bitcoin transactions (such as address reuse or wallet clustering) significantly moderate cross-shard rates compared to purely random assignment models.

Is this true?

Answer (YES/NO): NO